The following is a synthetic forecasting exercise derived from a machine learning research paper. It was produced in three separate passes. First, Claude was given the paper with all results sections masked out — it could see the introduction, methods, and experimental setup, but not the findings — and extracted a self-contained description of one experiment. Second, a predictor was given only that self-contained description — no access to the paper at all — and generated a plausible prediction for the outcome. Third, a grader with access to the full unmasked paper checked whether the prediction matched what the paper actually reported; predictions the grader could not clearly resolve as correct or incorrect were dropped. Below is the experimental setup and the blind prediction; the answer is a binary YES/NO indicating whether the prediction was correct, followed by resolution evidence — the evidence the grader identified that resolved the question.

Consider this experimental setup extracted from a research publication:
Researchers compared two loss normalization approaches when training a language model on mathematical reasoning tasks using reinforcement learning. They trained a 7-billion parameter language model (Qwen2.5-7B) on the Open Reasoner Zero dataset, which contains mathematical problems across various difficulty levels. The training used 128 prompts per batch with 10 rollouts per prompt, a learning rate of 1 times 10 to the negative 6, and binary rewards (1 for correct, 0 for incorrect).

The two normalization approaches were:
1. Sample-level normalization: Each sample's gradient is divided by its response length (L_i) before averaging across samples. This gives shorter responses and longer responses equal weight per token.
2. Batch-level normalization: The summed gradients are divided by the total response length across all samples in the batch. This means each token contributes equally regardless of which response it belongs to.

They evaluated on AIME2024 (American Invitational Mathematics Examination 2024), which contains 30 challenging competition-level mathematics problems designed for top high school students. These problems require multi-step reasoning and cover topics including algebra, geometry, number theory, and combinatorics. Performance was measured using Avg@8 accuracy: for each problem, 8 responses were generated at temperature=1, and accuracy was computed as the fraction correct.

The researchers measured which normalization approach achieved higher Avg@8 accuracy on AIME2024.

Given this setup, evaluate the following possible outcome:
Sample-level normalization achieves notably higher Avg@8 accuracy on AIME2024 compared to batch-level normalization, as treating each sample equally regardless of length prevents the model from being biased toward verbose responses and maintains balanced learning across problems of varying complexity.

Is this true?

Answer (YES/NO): NO